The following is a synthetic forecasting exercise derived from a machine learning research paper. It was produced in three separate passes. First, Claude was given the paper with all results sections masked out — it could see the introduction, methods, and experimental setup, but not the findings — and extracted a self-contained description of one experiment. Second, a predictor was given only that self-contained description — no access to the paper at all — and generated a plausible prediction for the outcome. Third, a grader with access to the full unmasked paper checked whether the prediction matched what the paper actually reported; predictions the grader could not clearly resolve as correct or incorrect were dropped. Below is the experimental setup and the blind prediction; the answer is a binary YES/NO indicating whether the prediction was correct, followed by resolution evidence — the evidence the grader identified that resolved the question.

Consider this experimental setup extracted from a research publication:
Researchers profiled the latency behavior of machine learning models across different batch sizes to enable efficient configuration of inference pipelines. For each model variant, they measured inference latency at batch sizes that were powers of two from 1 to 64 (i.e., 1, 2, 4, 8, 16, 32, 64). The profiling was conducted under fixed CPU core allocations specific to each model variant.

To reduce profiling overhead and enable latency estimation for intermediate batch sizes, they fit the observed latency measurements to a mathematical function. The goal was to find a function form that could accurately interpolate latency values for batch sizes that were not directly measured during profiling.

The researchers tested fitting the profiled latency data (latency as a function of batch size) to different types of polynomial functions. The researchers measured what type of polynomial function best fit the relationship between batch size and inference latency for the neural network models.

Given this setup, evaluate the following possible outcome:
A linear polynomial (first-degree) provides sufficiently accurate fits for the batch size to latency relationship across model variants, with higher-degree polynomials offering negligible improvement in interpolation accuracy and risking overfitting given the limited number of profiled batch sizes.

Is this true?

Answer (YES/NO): NO